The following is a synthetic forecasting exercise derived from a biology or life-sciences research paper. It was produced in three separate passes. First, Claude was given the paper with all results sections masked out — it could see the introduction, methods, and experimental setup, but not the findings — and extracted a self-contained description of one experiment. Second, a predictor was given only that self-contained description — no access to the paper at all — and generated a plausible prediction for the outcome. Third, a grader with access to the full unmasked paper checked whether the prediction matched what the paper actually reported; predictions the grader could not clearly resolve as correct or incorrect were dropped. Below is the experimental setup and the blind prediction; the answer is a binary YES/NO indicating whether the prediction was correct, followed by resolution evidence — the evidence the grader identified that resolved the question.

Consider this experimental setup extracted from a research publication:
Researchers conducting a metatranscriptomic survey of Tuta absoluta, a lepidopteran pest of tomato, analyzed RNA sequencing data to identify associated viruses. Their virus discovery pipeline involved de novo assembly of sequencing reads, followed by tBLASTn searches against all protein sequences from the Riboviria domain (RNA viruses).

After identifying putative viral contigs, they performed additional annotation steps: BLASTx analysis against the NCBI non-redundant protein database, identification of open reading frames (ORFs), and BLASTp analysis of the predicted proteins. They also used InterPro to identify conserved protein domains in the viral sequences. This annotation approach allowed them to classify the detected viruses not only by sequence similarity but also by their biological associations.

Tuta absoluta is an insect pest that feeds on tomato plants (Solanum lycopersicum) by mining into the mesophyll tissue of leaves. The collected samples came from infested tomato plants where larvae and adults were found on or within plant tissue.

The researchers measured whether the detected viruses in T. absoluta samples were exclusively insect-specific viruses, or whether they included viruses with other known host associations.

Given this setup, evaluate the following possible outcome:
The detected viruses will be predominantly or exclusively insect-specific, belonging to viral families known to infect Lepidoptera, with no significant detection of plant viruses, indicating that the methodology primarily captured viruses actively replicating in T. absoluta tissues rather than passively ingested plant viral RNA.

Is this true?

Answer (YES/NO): NO